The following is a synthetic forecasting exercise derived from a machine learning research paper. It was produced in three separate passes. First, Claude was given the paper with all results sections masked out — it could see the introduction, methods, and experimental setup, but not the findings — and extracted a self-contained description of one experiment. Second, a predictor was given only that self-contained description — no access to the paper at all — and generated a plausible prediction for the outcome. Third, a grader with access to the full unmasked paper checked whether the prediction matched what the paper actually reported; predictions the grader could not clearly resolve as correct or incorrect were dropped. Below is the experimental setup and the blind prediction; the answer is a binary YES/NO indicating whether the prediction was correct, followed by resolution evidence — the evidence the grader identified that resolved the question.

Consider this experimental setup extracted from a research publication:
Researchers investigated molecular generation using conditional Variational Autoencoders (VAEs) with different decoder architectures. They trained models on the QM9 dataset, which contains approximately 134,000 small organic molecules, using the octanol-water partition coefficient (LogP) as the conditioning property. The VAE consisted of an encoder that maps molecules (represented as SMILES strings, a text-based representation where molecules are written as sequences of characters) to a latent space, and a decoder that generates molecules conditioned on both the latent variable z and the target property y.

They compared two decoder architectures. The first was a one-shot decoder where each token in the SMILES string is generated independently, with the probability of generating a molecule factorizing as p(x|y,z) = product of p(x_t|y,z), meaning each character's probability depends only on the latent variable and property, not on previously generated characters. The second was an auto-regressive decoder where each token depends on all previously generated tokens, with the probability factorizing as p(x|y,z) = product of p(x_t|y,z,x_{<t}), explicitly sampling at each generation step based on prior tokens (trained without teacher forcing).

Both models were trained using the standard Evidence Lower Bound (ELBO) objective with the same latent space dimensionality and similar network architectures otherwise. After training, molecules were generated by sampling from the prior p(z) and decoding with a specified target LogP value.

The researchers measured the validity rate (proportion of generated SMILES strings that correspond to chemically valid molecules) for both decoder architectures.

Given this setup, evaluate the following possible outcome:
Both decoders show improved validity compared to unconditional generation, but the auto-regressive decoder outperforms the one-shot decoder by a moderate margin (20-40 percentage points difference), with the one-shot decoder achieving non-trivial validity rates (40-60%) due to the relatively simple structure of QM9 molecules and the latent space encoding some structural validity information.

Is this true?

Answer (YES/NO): NO